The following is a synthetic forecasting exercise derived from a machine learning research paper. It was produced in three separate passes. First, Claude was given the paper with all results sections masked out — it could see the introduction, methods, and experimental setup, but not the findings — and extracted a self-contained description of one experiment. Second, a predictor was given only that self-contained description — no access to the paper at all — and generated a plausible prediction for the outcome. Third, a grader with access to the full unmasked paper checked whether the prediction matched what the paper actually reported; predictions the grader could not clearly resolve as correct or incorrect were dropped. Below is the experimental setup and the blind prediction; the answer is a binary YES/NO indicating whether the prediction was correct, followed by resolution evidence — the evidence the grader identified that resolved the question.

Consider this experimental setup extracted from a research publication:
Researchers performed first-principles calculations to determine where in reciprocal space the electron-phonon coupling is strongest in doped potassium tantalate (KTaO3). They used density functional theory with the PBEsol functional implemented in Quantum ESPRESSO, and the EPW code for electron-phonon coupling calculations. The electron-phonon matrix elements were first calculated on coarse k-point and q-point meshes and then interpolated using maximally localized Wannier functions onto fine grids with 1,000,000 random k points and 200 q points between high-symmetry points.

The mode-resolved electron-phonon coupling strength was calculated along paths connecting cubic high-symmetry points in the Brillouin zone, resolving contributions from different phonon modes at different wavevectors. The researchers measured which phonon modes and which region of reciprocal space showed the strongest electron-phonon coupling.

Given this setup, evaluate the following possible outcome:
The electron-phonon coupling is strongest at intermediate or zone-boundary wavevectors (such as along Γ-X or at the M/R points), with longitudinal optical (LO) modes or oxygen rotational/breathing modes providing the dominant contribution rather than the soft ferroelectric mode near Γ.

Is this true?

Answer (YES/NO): NO